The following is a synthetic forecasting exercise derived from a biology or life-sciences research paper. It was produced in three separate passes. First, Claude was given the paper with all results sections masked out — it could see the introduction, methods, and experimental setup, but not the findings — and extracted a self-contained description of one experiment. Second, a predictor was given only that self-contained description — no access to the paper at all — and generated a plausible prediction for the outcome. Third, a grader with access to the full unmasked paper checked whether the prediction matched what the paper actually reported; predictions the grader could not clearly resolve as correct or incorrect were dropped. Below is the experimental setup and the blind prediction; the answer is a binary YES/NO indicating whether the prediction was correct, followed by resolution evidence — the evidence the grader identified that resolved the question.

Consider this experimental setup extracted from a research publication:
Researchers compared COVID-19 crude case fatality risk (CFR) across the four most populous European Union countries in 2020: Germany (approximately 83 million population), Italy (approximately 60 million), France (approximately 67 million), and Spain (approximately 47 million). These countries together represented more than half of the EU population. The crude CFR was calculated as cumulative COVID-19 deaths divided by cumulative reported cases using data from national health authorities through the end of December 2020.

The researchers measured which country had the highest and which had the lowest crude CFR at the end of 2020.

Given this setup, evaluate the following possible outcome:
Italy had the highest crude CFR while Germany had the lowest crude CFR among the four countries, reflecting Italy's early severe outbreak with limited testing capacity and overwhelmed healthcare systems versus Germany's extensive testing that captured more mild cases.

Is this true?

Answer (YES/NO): YES